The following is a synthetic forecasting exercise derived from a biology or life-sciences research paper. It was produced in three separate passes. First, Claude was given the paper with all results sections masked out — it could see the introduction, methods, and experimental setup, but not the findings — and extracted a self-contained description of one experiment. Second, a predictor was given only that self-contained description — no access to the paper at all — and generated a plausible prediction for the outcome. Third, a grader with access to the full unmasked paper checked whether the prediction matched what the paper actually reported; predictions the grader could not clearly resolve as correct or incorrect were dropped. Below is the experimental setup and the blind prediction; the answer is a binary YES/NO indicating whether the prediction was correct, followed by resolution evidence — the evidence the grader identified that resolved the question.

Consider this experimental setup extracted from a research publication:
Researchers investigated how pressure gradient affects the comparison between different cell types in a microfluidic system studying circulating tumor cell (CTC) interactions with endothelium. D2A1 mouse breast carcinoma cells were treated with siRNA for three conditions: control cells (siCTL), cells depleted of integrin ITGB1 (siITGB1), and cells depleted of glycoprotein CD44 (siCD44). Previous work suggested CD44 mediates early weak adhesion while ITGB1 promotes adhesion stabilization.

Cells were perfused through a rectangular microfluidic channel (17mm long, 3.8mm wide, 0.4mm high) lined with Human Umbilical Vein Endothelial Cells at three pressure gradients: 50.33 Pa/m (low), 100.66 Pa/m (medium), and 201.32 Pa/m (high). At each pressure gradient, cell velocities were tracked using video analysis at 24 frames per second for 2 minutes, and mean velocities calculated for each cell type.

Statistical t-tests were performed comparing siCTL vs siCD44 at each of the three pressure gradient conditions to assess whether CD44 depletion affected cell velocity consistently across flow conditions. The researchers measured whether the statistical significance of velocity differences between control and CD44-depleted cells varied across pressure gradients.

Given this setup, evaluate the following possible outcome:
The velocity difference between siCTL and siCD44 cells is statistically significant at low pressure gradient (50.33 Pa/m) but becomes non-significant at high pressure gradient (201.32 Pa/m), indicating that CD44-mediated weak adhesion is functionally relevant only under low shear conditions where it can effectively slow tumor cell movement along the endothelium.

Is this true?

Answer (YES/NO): NO